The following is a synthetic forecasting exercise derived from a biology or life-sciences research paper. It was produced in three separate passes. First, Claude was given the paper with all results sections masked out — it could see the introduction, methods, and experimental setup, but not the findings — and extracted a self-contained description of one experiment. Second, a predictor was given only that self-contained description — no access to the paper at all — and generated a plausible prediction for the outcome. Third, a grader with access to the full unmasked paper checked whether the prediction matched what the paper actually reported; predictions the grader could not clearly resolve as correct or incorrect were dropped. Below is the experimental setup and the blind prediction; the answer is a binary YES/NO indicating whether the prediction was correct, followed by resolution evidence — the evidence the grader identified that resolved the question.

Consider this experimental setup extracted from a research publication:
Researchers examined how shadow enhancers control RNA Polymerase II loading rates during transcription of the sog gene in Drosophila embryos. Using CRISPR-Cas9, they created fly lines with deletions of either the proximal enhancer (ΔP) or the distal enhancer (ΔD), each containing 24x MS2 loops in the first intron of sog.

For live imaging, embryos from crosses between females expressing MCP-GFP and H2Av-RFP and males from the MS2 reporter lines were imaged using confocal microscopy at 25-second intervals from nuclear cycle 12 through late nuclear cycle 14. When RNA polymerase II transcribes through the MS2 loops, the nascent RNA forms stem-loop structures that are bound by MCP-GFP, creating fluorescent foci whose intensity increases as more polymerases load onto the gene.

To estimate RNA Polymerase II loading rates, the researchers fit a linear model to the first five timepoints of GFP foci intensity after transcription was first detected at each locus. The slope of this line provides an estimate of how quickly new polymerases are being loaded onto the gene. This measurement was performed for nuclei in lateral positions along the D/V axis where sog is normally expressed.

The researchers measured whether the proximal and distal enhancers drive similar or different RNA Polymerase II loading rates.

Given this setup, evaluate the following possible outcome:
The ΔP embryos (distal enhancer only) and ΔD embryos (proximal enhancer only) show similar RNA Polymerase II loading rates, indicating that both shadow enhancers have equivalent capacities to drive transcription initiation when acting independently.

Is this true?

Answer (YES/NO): NO